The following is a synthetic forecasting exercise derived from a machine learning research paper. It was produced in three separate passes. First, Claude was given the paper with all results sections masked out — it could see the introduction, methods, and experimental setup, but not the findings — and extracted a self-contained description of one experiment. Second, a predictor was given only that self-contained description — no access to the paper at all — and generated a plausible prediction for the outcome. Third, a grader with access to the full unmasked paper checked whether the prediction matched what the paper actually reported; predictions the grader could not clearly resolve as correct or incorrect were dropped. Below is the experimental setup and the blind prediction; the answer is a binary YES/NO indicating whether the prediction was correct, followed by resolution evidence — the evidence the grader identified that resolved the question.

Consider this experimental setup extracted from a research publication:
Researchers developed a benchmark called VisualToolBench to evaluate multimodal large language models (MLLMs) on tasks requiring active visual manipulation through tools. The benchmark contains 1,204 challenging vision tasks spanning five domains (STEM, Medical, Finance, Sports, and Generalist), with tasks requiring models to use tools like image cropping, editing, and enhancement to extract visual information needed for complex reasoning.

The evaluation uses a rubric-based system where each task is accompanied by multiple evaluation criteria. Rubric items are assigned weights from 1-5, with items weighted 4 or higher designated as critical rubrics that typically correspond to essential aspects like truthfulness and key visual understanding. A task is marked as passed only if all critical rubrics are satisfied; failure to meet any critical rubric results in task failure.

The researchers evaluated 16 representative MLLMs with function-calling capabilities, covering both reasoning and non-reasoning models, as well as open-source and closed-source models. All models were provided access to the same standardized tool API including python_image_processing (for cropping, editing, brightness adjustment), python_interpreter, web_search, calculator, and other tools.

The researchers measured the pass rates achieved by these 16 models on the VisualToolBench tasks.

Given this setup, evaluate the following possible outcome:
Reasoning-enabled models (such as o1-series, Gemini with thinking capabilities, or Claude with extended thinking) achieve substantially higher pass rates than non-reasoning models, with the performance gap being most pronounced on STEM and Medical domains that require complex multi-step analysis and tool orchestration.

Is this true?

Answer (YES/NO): NO